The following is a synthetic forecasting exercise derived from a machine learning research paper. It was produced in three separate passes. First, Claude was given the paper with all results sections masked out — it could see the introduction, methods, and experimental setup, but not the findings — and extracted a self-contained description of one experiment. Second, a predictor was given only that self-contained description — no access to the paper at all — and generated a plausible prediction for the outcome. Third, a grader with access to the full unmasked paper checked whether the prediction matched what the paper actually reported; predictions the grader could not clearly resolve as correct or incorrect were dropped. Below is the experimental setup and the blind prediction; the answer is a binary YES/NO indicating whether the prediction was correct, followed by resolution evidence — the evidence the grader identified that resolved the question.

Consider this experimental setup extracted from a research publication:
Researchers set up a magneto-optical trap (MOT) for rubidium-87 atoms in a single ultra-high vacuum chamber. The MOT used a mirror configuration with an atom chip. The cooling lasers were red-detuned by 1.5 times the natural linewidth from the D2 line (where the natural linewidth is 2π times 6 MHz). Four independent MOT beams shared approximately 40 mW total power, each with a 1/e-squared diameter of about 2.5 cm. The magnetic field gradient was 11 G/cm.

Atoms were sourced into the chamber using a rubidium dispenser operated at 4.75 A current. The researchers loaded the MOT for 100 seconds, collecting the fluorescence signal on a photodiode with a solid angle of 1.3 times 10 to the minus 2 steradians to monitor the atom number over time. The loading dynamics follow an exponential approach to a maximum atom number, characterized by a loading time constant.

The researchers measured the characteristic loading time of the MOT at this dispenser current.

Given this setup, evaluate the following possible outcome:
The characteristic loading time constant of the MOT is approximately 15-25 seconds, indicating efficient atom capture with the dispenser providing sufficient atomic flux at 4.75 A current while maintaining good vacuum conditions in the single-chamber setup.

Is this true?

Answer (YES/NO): NO